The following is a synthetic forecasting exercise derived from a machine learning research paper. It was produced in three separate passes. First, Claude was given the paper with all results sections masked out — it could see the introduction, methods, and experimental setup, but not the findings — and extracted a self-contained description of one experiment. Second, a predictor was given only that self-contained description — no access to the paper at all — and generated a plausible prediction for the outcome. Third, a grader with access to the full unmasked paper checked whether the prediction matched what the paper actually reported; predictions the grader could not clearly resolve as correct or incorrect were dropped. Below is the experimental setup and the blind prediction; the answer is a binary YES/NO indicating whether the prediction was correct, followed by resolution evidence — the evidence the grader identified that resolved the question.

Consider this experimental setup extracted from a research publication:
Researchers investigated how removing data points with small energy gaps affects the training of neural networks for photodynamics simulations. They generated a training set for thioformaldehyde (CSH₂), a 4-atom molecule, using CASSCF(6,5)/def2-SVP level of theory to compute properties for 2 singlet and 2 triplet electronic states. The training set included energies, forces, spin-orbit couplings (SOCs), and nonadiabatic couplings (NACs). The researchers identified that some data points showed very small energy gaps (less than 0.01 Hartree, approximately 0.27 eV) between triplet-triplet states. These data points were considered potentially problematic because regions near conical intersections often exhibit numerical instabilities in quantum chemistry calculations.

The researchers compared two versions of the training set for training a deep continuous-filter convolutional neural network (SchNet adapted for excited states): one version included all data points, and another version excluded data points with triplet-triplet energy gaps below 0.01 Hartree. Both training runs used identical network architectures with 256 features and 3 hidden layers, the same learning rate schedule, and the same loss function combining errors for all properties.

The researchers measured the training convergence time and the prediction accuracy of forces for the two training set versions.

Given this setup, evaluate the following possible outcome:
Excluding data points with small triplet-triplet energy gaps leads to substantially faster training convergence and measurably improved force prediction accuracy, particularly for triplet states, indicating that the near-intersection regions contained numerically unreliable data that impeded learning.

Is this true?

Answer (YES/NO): NO